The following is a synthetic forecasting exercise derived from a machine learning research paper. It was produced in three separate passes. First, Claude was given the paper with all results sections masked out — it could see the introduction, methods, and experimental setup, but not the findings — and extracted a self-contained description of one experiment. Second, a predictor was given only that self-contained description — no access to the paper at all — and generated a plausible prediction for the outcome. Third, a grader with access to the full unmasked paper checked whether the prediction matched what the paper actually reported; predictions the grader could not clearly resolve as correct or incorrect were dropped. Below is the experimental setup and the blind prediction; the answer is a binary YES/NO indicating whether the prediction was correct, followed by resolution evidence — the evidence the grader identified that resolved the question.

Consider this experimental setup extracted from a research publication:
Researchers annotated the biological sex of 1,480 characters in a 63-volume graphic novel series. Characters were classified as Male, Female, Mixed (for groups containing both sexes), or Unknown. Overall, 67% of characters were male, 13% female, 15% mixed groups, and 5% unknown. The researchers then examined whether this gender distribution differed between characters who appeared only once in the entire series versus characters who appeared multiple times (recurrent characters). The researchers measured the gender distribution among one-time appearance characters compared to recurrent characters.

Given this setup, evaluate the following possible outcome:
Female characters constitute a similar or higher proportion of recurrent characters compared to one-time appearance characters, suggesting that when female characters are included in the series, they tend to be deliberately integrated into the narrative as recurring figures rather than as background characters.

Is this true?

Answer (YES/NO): NO